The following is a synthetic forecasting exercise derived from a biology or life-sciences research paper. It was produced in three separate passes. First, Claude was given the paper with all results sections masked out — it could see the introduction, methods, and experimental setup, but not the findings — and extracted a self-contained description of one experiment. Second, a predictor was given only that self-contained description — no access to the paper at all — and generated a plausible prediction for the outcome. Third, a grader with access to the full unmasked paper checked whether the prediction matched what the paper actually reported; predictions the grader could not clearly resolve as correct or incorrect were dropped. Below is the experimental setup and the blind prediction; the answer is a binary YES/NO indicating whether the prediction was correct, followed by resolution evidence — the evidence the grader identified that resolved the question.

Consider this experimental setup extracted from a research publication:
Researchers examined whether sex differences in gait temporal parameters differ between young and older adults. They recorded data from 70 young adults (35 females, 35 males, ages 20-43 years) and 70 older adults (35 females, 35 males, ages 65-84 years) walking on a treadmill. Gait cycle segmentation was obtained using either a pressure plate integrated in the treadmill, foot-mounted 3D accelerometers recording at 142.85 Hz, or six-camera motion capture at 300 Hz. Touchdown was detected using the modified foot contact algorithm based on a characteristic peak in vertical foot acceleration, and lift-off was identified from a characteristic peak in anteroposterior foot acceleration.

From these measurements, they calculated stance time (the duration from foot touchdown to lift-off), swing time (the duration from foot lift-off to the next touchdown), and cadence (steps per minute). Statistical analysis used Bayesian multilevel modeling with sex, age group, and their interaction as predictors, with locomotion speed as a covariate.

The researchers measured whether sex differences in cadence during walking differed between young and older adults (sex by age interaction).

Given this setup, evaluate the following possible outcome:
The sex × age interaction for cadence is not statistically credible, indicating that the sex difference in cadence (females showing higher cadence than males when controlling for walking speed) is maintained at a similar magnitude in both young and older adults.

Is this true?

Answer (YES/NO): NO